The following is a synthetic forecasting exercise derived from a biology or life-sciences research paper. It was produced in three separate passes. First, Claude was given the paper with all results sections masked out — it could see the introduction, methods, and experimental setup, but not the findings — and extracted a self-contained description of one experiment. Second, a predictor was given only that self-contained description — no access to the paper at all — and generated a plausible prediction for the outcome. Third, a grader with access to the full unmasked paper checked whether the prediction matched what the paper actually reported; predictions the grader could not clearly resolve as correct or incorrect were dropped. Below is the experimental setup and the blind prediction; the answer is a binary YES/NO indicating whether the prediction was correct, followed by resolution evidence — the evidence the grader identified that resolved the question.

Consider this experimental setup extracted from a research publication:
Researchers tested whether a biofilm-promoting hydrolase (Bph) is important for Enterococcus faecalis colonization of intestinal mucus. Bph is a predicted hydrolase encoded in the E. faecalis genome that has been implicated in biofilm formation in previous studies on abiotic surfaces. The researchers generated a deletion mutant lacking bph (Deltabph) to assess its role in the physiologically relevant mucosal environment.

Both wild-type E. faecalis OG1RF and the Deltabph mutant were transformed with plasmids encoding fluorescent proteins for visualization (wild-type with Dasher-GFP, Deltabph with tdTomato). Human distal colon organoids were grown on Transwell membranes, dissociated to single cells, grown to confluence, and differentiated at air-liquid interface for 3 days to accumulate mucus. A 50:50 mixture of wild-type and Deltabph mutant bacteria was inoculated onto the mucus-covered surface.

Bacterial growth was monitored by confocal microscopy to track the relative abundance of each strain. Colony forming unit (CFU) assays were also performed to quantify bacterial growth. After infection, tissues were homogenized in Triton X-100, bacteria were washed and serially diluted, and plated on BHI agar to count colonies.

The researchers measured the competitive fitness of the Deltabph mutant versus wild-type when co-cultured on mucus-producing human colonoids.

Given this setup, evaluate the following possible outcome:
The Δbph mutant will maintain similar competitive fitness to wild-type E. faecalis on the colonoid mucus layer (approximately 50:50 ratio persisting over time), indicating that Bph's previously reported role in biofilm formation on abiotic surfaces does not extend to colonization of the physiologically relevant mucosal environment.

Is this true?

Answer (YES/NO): YES